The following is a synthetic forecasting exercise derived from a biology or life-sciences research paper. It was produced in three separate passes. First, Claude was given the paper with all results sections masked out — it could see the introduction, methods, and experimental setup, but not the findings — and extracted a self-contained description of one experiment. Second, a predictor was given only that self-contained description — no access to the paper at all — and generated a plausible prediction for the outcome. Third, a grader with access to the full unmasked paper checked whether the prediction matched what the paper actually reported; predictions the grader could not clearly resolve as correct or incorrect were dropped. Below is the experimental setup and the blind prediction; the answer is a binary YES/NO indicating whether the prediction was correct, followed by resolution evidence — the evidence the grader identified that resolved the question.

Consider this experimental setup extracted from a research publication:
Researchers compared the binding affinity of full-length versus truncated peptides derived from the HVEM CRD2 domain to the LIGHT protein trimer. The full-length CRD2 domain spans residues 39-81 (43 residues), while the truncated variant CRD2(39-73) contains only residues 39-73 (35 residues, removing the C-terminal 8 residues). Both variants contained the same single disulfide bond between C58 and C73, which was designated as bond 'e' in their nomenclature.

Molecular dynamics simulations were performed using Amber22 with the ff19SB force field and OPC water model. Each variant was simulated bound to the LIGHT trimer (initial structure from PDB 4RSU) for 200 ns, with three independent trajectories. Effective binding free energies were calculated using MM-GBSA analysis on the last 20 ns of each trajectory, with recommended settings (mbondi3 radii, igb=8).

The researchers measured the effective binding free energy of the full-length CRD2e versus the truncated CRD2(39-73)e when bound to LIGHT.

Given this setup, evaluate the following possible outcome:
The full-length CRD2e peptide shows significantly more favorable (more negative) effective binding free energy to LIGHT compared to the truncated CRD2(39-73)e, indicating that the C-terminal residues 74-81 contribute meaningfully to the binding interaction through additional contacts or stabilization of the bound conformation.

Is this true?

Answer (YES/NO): NO